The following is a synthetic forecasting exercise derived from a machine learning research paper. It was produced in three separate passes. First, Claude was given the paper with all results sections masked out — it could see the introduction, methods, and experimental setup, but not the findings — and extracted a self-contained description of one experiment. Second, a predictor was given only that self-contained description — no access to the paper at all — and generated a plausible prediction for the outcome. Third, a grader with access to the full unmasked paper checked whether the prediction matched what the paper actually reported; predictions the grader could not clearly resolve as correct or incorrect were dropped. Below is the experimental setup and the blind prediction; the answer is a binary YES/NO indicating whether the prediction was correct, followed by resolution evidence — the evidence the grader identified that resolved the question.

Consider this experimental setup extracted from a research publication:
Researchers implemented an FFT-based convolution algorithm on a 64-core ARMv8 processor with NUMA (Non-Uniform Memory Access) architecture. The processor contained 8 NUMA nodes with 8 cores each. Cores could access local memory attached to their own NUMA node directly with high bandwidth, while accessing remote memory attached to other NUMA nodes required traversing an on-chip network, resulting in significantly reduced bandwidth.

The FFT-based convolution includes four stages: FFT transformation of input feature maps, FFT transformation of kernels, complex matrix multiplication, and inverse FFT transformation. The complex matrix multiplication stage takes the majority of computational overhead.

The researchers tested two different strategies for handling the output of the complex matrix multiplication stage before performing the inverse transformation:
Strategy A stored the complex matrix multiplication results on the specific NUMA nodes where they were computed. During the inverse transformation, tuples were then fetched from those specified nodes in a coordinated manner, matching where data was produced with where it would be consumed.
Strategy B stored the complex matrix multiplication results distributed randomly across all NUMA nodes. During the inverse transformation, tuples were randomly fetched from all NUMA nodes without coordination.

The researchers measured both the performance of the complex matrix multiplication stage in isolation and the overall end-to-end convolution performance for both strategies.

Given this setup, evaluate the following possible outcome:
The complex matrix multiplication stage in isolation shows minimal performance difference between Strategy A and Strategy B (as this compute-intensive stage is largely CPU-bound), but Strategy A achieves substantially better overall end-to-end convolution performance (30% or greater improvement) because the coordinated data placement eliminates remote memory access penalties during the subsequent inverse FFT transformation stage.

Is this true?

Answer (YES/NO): NO